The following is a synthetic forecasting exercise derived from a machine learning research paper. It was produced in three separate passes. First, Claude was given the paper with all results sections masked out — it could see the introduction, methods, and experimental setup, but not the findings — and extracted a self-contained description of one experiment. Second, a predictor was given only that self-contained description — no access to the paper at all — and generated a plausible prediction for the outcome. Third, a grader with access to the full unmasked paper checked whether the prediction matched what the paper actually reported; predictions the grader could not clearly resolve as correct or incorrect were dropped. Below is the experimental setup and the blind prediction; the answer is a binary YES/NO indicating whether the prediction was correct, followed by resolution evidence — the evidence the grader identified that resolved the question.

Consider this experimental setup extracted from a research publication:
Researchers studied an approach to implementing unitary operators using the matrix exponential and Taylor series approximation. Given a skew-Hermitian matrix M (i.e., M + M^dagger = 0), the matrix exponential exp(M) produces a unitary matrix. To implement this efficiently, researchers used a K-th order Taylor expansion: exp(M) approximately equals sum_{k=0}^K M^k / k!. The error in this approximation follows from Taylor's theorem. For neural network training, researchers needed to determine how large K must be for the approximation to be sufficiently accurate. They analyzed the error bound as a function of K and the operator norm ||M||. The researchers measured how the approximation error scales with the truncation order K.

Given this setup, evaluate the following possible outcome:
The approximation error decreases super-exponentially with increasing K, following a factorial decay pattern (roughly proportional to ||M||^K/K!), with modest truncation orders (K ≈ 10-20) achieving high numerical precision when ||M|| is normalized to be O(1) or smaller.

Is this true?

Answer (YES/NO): YES